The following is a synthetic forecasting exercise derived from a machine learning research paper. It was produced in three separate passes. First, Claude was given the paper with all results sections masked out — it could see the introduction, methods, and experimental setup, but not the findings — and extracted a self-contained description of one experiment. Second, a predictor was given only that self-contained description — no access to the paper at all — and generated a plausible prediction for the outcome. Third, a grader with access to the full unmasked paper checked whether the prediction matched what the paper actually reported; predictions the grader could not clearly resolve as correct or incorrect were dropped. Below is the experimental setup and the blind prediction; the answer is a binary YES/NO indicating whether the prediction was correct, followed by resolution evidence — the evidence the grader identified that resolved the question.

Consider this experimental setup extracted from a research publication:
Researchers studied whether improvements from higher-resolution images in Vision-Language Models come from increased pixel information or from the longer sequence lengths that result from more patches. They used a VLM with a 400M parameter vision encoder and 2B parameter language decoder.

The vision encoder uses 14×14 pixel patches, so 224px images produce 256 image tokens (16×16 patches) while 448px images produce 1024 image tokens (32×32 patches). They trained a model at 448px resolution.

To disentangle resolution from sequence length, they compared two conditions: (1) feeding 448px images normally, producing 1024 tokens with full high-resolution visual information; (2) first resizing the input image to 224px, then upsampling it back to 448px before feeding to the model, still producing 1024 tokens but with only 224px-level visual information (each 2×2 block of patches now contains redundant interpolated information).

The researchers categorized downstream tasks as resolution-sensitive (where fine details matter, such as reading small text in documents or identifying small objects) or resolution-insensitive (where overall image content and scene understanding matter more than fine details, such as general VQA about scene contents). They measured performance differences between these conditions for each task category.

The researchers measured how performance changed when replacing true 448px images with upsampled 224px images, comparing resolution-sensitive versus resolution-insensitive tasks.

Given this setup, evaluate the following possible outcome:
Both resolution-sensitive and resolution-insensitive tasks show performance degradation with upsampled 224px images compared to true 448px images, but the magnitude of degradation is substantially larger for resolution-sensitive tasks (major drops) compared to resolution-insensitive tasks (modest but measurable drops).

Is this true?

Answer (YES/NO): NO